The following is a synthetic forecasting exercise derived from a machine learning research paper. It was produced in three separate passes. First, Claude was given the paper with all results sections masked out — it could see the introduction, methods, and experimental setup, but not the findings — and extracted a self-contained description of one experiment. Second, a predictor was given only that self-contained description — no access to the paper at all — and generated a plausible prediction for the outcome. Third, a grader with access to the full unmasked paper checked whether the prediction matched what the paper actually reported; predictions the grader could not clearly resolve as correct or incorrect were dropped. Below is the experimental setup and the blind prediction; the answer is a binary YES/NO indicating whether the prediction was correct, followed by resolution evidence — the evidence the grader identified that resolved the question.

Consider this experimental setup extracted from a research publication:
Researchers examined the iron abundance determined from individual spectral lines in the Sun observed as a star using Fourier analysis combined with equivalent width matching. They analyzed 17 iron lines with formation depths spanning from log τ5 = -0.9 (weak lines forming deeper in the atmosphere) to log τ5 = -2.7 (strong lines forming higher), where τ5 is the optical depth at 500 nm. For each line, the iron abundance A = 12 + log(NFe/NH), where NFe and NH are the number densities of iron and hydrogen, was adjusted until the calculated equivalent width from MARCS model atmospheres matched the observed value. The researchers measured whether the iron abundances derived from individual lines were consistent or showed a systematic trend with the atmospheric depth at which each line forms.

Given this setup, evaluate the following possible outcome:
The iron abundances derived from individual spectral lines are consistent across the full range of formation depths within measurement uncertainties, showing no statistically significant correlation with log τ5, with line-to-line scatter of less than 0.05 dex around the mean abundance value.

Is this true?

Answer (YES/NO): NO